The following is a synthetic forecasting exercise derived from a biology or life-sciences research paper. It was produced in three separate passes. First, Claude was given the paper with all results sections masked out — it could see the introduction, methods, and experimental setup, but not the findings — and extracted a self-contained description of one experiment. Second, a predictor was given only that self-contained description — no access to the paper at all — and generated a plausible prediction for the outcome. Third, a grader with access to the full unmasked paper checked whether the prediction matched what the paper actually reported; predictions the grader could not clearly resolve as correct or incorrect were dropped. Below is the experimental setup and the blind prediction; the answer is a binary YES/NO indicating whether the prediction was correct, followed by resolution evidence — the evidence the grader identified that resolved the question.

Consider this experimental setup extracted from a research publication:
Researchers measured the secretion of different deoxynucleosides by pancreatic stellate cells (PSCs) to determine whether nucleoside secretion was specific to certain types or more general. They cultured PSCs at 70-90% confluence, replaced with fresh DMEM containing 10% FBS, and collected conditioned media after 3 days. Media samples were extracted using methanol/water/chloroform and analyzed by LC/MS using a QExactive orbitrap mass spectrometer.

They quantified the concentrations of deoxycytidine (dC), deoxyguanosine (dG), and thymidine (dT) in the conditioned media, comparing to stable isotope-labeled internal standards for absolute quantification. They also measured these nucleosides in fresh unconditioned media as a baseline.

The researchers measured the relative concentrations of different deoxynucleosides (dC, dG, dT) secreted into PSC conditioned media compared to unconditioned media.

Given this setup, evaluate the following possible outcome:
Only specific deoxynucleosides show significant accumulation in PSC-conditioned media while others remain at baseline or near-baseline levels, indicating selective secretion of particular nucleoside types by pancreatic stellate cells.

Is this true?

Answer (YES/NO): YES